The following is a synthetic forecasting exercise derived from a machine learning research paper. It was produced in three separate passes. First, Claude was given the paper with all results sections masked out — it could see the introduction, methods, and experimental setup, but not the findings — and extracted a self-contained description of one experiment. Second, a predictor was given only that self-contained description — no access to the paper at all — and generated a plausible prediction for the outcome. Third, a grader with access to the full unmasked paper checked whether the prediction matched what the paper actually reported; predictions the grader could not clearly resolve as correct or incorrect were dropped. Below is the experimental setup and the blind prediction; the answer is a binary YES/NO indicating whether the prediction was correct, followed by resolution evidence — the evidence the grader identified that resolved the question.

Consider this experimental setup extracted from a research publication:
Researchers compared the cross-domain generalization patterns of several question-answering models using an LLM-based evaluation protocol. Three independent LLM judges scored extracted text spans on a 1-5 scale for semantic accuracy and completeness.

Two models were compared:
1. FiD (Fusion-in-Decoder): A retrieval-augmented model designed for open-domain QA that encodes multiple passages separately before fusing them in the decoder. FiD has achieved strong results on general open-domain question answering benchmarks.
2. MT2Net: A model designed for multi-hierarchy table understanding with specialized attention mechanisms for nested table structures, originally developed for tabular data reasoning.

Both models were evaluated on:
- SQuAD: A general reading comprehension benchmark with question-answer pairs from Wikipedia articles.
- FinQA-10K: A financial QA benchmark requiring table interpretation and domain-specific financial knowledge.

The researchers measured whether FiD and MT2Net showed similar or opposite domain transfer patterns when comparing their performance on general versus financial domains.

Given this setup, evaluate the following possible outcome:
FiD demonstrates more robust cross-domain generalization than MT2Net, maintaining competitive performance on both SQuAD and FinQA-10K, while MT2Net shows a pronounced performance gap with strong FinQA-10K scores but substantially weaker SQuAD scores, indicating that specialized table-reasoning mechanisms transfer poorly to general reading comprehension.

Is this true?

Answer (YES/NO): NO